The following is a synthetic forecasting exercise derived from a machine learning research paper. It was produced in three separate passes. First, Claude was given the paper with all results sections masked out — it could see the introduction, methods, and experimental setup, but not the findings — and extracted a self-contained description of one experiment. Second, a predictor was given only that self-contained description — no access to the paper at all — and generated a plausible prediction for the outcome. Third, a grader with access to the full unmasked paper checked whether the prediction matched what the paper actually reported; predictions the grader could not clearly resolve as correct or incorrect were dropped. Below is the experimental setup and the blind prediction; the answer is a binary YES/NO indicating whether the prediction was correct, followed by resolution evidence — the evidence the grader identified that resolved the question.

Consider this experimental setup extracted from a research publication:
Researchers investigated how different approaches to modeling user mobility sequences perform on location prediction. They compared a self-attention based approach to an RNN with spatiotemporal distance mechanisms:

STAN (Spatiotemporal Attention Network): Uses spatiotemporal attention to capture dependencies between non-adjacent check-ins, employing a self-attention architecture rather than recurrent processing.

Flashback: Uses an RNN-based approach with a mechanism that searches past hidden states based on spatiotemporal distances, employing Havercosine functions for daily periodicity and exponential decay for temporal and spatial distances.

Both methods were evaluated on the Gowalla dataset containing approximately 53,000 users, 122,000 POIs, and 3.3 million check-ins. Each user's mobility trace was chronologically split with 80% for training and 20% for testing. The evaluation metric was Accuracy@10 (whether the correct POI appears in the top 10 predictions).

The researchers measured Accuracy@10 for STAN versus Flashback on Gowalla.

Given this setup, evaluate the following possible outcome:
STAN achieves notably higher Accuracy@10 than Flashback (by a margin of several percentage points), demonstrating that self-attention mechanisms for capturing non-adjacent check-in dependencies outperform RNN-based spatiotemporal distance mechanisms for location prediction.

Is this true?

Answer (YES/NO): NO